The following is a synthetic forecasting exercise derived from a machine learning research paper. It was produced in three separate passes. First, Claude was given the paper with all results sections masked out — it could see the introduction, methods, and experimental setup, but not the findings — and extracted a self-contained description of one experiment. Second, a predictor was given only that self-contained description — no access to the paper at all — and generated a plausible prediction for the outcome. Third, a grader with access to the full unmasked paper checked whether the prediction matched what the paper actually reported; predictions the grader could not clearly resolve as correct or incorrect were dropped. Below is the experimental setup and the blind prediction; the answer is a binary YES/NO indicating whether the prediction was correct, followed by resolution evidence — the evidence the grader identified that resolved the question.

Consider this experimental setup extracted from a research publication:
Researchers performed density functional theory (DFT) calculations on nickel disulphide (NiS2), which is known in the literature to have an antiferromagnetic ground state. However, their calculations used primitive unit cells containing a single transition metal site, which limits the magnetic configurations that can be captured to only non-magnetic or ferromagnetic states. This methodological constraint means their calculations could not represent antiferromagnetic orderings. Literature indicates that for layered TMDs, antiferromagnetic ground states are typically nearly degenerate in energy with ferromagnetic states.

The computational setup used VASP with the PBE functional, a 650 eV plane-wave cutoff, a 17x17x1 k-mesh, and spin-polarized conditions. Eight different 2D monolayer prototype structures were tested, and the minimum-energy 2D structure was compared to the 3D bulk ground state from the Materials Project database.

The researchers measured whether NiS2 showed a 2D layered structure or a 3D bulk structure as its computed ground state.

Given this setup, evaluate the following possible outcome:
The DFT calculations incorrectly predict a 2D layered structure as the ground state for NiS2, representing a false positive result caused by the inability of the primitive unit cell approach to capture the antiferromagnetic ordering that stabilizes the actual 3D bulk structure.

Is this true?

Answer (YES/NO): NO